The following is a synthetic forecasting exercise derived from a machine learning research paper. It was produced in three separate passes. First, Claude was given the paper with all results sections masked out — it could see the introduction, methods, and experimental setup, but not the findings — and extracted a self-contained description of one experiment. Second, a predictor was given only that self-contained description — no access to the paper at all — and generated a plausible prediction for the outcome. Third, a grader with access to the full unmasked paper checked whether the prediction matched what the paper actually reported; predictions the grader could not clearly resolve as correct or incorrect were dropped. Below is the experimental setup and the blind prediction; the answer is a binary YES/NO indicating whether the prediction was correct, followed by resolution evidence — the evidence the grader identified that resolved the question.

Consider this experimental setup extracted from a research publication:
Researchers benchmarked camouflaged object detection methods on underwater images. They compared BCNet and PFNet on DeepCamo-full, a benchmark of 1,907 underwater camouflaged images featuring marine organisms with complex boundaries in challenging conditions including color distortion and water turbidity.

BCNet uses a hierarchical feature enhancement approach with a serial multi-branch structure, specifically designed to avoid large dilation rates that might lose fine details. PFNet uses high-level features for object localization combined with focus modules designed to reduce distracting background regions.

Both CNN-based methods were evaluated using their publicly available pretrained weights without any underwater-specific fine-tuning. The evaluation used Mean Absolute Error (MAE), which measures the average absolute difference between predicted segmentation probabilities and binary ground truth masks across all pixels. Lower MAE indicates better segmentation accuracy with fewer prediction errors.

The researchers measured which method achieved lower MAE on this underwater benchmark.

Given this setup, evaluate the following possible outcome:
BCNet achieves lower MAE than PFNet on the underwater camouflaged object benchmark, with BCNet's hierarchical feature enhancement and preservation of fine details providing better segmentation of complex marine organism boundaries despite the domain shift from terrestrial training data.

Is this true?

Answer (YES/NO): NO